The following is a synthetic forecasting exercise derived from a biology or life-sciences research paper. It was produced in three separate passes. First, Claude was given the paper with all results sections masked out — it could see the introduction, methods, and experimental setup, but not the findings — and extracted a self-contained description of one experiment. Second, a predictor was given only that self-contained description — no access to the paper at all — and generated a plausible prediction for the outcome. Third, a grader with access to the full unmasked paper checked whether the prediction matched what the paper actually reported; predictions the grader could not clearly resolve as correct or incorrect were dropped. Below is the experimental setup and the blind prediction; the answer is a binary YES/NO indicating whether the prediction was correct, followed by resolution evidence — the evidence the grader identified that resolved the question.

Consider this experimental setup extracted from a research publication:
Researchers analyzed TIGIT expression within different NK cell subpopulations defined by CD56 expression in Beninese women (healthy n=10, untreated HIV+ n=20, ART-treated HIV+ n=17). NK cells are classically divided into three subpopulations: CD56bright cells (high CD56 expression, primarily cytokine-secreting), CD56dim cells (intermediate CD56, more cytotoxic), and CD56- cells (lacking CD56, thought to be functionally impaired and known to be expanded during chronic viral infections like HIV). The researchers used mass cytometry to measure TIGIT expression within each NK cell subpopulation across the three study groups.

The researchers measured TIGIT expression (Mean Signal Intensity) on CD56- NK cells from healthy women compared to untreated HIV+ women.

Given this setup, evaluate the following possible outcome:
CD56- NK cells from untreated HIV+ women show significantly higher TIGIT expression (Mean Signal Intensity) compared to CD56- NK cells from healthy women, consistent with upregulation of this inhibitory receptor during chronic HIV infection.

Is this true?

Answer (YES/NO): YES